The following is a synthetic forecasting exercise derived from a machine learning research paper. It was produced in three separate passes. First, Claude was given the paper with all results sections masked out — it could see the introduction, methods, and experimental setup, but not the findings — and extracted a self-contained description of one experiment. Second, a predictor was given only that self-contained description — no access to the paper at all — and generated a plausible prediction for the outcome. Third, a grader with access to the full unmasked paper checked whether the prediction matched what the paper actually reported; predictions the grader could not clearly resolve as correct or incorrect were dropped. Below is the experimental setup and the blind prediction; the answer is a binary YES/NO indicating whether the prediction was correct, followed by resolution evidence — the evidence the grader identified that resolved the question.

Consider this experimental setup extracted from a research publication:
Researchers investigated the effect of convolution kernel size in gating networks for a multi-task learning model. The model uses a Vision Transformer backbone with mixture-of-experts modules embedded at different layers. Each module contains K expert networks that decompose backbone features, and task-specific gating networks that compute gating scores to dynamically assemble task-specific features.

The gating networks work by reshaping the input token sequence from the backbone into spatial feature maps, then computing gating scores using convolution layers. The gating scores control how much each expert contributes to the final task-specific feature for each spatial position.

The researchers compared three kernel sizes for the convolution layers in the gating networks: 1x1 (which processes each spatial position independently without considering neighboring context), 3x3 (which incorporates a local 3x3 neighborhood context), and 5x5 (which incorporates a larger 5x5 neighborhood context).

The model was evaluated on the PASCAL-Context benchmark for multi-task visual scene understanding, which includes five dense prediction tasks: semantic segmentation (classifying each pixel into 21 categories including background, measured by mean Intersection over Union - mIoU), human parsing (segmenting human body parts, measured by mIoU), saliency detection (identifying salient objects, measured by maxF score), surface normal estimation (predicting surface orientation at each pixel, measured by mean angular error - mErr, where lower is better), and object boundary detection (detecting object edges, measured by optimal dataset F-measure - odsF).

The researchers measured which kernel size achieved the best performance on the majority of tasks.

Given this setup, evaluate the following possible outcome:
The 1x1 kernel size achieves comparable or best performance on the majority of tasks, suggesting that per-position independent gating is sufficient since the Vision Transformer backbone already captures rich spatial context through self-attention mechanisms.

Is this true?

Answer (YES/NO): NO